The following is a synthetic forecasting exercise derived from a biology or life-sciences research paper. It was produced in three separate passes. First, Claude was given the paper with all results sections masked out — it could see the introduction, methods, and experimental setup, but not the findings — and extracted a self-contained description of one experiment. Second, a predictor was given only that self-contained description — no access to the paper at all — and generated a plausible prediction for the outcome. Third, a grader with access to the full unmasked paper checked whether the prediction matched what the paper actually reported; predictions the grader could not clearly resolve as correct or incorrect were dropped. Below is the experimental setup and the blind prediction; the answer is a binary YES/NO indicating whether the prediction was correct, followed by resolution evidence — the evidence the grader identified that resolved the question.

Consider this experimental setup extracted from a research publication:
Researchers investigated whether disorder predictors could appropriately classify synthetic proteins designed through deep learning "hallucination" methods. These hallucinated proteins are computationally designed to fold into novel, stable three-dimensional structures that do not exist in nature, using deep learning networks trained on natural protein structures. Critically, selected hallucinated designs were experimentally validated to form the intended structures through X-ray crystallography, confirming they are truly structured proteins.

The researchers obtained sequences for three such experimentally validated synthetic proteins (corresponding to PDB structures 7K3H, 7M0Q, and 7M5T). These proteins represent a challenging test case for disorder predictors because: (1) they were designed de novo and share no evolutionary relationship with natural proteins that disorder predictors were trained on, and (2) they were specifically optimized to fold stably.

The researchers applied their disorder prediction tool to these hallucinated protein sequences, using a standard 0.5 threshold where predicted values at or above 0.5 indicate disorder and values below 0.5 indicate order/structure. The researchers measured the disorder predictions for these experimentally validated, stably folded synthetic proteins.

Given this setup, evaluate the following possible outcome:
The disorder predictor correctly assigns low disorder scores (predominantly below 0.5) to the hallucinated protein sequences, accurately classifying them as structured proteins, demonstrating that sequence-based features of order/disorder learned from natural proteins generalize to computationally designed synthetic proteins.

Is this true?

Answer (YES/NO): YES